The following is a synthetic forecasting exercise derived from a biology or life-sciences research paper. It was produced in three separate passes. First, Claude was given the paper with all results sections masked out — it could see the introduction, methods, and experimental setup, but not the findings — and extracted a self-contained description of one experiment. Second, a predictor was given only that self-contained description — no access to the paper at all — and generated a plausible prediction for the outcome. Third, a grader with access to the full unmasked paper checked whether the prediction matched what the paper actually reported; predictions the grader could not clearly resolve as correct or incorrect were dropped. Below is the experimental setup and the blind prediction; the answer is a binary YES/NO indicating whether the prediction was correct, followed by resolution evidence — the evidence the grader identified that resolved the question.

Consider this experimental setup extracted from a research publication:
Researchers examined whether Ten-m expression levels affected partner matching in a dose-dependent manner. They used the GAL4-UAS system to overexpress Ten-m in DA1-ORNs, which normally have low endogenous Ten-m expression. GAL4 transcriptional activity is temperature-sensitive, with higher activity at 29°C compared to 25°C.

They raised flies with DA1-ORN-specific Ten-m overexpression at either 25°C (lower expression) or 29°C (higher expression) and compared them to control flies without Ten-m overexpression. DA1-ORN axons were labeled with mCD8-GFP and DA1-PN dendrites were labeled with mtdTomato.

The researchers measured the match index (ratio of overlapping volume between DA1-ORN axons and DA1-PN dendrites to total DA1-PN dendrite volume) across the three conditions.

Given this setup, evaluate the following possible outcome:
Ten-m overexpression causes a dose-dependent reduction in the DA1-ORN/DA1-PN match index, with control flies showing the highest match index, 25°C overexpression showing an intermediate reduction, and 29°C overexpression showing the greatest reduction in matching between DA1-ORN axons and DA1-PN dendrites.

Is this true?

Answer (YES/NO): YES